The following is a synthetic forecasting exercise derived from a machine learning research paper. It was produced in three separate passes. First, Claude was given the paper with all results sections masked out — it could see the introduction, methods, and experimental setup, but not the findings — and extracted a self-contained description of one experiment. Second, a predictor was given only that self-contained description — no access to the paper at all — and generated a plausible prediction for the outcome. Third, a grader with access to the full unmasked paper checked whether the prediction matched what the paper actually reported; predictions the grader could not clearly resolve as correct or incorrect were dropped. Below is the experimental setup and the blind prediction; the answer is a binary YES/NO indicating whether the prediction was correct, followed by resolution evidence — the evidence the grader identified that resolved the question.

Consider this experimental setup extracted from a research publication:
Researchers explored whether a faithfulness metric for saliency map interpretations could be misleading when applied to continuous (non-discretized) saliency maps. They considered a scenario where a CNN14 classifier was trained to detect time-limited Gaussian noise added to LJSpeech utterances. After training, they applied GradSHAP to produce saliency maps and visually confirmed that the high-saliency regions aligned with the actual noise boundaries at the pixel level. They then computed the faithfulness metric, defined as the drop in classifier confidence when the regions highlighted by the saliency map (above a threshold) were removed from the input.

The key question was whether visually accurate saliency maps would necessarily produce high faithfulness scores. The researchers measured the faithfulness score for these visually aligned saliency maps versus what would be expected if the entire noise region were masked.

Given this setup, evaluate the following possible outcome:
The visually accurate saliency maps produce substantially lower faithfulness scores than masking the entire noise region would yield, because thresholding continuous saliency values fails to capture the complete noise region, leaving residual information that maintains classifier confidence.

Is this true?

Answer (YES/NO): YES